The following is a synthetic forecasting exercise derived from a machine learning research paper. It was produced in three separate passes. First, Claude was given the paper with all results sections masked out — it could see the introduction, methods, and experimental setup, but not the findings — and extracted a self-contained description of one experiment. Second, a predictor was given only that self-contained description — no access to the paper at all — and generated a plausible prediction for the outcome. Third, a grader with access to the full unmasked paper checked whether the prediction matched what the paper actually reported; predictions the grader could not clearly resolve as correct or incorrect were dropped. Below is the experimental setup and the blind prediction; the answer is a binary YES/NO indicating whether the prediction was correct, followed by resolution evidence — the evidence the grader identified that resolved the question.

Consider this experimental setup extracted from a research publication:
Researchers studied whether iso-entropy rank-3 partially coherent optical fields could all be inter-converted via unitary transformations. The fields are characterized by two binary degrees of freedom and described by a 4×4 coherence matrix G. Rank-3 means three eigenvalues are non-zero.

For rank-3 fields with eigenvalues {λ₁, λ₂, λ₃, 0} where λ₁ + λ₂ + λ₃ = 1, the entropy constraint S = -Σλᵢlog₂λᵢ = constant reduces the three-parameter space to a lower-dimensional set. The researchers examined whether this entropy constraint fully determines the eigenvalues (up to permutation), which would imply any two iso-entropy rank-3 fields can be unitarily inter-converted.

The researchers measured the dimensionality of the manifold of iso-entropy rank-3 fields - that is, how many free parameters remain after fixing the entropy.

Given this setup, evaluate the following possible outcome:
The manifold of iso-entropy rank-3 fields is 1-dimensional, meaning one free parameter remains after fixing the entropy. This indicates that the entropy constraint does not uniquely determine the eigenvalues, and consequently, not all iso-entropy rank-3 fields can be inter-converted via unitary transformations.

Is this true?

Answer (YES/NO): YES